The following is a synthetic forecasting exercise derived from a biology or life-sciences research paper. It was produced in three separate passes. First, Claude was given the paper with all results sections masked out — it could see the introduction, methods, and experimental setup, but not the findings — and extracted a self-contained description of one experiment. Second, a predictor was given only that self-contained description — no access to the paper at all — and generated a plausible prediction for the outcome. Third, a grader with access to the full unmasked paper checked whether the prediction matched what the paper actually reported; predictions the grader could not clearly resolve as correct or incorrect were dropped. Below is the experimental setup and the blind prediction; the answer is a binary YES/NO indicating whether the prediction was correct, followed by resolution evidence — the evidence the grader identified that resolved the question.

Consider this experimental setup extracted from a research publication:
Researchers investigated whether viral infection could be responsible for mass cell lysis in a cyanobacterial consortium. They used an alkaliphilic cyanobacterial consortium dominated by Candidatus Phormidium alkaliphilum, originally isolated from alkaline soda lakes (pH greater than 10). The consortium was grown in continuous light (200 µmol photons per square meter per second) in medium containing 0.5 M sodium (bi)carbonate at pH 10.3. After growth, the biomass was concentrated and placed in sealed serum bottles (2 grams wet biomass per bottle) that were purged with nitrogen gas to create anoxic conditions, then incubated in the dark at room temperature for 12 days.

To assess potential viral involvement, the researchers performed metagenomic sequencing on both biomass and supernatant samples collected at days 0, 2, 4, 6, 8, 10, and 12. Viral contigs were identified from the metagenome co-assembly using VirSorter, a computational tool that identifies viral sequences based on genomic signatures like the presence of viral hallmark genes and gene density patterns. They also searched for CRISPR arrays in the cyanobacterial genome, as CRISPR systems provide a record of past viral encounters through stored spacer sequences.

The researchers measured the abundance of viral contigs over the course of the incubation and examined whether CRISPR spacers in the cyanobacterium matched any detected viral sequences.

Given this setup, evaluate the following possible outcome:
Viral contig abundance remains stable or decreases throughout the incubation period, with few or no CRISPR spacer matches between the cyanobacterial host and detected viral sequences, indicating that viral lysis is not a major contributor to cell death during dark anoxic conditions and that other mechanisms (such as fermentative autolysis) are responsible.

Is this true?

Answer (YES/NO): NO